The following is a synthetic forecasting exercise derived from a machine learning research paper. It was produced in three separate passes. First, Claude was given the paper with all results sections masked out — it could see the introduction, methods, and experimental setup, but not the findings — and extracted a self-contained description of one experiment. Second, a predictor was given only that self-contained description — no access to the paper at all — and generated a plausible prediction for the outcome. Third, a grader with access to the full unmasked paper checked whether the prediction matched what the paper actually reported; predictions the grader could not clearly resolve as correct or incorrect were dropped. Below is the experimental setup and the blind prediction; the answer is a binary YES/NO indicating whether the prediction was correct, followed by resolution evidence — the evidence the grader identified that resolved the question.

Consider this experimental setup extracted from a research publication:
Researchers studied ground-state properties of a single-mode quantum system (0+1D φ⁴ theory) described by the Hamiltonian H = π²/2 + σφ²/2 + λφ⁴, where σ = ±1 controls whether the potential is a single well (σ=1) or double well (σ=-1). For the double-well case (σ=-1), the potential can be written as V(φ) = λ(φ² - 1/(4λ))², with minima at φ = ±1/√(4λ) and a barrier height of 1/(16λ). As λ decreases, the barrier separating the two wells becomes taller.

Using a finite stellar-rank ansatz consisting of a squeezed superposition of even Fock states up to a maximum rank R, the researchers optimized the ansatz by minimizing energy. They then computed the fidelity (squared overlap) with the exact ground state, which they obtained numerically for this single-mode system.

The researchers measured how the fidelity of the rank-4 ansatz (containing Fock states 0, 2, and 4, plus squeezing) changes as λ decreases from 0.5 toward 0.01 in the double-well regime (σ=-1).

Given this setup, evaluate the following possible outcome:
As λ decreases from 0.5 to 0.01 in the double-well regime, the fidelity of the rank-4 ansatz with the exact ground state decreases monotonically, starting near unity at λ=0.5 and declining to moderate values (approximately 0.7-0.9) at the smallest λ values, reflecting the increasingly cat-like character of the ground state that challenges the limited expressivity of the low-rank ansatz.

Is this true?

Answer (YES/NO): NO